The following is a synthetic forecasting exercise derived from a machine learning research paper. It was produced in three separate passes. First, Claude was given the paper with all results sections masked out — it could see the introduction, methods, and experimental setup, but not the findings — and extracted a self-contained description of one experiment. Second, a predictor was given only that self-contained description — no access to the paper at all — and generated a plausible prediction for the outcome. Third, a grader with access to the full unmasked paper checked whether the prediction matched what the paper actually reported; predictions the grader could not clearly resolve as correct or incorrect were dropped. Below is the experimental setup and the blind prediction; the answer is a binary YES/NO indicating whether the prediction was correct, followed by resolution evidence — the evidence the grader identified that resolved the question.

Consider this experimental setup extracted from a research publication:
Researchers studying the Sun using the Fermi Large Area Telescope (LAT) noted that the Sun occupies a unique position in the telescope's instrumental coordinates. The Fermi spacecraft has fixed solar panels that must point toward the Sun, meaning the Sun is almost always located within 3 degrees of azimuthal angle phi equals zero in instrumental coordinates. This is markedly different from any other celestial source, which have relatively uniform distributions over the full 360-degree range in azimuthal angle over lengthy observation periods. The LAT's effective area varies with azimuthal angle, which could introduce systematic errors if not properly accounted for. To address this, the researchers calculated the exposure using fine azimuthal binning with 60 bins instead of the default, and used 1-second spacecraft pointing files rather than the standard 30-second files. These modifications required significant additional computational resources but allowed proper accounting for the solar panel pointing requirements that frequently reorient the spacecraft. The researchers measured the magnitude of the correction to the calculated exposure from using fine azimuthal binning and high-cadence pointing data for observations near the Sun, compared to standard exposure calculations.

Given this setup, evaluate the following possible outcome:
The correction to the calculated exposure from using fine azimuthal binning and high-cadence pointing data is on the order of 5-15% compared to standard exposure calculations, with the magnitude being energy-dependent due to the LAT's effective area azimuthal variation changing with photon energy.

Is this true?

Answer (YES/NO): NO